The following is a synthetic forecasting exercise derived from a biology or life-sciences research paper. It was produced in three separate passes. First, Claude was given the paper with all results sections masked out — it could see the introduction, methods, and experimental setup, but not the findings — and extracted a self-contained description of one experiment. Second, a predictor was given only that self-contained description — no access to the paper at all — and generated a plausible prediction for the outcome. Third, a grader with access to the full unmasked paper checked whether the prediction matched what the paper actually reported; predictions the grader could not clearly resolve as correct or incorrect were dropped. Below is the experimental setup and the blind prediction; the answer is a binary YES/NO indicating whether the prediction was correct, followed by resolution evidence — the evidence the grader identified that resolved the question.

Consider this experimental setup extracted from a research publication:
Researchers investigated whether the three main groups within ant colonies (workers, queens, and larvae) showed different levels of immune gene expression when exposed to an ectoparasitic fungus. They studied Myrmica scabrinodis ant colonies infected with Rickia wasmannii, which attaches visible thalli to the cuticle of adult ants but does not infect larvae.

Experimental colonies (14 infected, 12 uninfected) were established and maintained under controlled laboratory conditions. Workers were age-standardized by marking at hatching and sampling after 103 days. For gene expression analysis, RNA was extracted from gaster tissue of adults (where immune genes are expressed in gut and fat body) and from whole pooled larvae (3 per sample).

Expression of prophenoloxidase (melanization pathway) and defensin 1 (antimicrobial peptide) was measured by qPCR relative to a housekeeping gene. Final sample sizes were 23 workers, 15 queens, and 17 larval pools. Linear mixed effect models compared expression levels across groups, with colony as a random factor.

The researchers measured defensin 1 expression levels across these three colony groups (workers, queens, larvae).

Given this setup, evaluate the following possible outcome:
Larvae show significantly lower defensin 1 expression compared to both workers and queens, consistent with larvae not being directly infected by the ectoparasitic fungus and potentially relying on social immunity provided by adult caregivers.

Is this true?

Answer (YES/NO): NO